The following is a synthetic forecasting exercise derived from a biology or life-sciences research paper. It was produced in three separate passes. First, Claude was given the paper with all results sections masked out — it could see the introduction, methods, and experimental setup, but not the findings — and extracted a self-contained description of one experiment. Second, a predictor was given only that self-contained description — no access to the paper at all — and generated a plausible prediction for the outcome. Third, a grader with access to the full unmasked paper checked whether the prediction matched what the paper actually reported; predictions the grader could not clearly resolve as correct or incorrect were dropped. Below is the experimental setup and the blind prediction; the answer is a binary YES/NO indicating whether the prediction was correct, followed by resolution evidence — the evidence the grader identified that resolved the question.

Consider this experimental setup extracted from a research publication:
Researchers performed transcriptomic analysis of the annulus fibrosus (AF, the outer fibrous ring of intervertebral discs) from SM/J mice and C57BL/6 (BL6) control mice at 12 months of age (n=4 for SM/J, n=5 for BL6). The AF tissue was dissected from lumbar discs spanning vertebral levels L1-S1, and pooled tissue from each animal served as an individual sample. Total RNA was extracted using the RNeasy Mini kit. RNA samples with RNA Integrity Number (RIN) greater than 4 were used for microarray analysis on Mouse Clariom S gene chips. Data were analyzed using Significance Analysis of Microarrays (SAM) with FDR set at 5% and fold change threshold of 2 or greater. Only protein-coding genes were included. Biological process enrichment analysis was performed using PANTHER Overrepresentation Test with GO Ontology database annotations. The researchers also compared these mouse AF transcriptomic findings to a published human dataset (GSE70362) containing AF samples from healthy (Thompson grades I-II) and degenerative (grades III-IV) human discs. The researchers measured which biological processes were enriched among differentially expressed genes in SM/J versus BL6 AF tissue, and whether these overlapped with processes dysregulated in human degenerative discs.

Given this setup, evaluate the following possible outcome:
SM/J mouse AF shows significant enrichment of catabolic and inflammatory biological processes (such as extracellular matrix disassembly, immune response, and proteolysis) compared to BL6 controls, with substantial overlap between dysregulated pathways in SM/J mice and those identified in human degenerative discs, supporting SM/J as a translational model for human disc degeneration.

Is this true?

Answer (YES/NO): NO